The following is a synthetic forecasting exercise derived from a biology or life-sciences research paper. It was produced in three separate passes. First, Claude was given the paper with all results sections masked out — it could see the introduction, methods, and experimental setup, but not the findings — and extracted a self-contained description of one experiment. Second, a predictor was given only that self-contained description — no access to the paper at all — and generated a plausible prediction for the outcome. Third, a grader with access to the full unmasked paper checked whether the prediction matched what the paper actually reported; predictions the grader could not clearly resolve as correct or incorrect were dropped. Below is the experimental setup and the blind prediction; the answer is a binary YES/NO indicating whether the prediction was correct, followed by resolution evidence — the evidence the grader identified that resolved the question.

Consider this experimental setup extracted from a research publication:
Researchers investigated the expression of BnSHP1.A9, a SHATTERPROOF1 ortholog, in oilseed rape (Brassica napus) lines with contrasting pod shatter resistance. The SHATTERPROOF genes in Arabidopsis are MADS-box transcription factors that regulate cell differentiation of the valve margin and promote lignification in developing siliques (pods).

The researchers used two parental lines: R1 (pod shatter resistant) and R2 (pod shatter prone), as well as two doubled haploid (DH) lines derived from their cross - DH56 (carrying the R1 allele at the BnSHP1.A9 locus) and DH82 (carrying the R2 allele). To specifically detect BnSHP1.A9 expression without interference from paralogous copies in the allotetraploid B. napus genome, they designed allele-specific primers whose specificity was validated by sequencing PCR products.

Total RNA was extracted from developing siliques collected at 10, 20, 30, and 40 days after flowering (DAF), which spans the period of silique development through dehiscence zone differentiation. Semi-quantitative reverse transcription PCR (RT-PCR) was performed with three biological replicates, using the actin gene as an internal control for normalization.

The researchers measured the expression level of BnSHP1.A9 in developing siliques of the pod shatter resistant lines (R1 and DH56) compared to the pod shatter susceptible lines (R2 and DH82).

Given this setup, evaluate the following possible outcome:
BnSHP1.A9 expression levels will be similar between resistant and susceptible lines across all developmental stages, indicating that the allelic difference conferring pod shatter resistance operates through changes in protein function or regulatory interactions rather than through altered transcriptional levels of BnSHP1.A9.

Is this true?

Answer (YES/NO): NO